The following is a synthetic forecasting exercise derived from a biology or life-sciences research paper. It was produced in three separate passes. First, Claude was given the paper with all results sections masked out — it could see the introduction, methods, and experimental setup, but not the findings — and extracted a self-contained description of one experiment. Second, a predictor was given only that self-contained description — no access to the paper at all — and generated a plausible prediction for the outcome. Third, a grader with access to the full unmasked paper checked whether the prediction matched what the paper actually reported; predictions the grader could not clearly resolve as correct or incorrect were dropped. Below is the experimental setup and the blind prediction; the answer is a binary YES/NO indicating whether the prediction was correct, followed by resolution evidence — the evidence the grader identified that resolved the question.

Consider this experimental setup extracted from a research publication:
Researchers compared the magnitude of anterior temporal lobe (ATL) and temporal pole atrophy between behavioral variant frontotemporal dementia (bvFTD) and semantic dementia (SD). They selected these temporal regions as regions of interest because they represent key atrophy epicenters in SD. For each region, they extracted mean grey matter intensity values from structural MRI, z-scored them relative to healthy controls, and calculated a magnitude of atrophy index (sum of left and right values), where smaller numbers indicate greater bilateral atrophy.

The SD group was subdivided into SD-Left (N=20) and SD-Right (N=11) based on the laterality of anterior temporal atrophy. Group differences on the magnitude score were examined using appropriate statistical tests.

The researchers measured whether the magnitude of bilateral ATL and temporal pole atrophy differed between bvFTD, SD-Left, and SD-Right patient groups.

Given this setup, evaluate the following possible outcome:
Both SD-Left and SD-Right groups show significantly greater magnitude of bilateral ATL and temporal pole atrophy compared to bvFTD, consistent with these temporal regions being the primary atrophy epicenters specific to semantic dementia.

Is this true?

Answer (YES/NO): YES